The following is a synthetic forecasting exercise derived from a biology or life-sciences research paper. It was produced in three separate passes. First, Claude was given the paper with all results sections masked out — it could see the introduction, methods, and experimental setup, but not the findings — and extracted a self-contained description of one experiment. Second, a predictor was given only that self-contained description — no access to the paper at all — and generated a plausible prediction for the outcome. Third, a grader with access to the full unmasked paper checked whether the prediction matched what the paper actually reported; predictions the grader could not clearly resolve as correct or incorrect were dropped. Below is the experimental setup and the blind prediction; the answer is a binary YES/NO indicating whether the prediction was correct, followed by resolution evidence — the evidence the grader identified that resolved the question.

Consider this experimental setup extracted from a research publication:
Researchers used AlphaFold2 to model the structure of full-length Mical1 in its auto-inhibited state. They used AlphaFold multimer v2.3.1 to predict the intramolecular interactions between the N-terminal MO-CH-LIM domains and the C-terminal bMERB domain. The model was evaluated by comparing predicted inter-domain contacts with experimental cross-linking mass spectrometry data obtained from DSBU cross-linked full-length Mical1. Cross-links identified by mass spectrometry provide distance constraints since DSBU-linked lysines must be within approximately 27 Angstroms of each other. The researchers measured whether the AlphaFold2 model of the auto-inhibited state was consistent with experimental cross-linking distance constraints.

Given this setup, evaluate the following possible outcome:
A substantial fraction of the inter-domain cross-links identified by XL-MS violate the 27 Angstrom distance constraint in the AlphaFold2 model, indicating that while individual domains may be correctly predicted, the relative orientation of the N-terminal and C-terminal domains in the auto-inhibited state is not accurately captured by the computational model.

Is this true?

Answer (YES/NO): NO